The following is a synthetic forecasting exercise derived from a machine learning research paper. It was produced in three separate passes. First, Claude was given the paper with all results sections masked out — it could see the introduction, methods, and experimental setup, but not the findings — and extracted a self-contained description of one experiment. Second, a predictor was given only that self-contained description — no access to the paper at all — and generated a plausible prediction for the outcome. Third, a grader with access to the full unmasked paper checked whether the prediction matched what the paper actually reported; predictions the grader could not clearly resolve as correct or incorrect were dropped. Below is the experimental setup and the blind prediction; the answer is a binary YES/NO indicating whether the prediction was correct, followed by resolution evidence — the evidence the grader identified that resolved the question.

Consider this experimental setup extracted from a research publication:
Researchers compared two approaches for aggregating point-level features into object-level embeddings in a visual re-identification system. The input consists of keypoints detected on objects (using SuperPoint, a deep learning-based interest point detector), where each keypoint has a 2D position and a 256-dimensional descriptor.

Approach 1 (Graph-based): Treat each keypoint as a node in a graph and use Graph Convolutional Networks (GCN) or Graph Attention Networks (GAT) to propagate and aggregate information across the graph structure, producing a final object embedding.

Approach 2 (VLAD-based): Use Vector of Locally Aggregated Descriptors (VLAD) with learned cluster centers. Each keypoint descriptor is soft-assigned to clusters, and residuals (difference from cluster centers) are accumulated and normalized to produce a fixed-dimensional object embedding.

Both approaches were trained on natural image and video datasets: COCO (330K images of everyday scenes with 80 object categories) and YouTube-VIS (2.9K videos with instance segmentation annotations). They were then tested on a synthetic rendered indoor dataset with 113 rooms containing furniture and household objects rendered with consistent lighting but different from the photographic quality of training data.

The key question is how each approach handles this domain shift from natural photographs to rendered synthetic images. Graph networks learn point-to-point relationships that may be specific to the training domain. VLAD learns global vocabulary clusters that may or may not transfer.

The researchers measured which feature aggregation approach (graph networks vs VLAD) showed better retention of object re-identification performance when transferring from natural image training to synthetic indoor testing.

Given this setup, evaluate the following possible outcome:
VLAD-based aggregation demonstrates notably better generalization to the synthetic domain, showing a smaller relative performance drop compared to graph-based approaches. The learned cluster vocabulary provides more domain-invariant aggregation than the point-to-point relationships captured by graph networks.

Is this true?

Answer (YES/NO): YES